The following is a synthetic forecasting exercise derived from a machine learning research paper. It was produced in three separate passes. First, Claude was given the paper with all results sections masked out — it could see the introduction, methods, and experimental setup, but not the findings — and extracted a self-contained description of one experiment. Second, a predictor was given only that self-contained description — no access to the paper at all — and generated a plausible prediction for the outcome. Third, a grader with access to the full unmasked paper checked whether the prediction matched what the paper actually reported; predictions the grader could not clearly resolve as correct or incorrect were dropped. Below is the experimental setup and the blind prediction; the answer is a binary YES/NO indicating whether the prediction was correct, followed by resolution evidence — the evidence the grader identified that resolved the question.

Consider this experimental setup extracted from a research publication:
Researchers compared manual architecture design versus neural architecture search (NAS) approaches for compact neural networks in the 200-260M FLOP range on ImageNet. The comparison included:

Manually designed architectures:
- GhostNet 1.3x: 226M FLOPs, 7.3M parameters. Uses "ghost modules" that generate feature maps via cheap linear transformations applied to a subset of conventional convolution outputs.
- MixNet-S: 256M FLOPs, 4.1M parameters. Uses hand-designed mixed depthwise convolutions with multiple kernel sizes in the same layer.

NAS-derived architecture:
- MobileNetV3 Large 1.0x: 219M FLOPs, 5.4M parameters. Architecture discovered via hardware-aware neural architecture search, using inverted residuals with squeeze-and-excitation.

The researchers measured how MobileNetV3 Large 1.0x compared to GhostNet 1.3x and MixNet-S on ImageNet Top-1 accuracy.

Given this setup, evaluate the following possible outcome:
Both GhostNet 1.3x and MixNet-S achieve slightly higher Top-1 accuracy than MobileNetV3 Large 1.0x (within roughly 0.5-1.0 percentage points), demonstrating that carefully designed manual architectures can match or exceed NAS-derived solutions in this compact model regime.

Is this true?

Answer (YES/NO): YES